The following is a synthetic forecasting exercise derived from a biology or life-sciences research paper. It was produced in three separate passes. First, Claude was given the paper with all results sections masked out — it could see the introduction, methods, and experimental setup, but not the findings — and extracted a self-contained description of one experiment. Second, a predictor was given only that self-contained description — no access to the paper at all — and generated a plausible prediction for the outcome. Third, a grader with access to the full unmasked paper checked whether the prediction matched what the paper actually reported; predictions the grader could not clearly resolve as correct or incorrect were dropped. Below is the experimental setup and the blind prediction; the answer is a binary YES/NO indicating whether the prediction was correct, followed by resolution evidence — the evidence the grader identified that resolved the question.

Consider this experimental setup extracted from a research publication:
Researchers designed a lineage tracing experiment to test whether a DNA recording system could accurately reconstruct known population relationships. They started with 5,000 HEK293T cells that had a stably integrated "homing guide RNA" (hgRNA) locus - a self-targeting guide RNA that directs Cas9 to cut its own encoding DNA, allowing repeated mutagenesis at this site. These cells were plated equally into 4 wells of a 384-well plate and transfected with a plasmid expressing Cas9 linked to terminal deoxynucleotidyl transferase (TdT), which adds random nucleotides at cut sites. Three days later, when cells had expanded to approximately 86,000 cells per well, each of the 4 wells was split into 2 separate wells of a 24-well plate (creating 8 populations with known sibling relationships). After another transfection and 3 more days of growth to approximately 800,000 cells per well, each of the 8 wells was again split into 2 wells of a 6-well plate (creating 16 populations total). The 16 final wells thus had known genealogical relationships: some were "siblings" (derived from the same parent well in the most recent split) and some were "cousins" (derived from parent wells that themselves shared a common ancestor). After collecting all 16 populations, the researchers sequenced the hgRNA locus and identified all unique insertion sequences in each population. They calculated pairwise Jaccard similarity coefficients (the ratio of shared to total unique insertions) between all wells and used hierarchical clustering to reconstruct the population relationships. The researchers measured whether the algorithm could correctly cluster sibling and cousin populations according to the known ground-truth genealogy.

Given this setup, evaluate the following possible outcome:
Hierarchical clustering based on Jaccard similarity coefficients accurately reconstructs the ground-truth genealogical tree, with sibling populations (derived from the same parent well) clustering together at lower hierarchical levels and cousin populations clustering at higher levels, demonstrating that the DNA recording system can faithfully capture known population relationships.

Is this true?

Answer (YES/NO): YES